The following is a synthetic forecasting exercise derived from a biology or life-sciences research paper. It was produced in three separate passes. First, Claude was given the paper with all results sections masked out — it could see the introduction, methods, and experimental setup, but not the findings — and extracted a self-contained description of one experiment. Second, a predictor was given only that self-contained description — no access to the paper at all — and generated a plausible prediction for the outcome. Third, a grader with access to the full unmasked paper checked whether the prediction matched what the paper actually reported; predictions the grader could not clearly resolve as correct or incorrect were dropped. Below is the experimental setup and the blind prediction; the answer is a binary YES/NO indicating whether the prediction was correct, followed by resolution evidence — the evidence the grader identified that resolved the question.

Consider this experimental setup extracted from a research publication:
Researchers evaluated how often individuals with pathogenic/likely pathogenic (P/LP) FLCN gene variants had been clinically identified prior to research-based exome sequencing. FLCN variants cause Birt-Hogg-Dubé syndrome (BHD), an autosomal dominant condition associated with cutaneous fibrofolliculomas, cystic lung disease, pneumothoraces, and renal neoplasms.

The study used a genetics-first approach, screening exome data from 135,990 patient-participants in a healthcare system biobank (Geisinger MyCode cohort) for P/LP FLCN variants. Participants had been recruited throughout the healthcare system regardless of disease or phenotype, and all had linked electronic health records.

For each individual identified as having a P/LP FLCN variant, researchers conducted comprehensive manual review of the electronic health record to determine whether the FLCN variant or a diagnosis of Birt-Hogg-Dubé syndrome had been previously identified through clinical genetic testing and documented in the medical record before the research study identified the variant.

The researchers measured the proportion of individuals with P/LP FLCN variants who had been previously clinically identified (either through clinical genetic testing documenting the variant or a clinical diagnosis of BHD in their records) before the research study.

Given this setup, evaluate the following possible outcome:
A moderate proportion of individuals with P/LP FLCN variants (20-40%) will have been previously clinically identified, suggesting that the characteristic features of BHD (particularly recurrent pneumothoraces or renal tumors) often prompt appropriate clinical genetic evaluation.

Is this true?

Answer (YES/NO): NO